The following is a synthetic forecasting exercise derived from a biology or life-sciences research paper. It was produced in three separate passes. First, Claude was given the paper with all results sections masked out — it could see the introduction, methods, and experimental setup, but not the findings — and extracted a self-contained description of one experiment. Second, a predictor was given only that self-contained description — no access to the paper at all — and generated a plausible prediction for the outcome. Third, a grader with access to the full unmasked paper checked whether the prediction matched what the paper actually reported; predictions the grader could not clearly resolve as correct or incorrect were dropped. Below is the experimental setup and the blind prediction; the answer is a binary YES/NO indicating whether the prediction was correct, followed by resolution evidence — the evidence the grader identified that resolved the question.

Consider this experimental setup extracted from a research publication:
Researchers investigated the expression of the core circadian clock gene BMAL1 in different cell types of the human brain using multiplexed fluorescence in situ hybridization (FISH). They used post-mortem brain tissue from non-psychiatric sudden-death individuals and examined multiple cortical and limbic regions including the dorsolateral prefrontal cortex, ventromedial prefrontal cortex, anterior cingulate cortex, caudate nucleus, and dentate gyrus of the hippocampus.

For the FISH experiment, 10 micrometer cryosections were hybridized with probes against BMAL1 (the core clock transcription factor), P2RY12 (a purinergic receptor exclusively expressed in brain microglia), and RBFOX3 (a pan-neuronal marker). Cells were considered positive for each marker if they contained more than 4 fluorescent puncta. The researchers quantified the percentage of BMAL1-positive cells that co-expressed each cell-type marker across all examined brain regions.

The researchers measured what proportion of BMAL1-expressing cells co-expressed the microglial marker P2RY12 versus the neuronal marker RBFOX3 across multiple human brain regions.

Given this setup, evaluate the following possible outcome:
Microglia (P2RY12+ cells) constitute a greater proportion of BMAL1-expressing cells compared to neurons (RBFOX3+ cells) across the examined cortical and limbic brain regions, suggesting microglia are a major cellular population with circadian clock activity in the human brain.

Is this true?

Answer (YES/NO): NO